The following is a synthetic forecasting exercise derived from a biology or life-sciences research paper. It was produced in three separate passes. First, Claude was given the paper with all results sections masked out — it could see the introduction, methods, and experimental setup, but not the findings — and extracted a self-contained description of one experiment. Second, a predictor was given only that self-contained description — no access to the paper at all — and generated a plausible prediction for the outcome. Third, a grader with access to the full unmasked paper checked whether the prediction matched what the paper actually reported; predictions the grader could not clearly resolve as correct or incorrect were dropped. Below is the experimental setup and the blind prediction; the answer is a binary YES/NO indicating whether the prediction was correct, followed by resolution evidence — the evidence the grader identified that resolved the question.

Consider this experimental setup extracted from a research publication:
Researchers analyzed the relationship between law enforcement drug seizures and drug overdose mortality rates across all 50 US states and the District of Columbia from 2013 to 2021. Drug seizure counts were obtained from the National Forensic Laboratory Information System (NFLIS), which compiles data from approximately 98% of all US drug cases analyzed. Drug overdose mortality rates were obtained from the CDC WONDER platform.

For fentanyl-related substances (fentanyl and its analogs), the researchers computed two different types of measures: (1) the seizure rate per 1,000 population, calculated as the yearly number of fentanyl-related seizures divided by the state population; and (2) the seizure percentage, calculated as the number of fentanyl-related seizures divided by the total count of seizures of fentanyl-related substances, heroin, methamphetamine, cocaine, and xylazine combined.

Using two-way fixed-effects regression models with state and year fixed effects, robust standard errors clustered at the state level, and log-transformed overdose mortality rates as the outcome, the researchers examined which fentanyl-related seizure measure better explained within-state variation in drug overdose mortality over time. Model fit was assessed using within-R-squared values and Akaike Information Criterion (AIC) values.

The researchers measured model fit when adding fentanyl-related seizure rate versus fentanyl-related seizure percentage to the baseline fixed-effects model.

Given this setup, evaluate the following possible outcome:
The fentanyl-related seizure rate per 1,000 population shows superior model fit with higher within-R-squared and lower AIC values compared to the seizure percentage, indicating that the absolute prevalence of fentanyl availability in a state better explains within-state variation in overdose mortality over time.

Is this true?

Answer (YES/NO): NO